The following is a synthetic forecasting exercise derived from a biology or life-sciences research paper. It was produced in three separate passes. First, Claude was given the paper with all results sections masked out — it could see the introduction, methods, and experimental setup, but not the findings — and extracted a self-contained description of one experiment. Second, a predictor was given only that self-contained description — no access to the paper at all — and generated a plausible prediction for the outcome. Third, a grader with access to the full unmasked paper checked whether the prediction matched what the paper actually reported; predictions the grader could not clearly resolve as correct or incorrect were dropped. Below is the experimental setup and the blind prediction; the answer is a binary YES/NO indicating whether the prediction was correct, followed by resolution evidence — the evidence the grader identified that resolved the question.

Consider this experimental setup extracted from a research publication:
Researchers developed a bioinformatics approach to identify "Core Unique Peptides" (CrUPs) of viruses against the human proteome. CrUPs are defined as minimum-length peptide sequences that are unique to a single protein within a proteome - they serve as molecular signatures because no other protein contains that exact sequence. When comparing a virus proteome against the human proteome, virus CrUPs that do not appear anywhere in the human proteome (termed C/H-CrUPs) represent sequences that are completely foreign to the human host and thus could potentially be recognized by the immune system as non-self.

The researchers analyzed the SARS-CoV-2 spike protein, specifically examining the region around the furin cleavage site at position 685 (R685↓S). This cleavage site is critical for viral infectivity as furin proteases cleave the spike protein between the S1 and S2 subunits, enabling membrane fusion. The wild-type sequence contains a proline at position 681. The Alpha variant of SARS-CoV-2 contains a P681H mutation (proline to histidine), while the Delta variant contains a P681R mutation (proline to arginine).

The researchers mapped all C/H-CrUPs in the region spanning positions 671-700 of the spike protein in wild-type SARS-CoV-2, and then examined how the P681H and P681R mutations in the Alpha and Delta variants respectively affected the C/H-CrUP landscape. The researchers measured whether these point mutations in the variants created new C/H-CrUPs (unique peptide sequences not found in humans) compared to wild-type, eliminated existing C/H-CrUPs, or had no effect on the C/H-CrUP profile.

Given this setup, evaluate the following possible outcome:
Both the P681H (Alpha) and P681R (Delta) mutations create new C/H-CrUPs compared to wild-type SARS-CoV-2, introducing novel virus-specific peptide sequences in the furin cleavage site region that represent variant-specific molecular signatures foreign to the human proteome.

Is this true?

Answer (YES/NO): YES